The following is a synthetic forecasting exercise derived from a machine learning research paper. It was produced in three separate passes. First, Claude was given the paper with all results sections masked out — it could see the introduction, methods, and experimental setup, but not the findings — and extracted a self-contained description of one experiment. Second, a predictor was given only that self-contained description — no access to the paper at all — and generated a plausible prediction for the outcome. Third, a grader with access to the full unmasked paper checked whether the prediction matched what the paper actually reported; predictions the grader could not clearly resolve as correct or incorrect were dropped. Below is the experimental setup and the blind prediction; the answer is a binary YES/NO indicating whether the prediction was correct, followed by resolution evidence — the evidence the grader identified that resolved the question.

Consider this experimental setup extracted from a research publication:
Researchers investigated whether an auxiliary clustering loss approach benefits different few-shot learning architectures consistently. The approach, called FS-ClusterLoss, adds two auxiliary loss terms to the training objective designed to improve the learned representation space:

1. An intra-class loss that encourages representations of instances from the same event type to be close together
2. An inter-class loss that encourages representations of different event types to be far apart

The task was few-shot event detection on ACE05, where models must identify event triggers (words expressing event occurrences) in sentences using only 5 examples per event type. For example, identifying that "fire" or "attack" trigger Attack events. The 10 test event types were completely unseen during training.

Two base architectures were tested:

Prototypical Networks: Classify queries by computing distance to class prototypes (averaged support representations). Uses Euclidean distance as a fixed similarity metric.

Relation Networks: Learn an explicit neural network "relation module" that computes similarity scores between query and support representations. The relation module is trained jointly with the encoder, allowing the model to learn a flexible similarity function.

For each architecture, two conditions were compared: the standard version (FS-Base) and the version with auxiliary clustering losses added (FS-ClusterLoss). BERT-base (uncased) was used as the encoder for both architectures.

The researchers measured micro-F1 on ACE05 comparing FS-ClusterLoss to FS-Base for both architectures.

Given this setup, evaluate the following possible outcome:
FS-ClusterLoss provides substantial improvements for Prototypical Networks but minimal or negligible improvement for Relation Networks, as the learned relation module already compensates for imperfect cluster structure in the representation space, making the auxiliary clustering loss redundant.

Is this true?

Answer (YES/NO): NO